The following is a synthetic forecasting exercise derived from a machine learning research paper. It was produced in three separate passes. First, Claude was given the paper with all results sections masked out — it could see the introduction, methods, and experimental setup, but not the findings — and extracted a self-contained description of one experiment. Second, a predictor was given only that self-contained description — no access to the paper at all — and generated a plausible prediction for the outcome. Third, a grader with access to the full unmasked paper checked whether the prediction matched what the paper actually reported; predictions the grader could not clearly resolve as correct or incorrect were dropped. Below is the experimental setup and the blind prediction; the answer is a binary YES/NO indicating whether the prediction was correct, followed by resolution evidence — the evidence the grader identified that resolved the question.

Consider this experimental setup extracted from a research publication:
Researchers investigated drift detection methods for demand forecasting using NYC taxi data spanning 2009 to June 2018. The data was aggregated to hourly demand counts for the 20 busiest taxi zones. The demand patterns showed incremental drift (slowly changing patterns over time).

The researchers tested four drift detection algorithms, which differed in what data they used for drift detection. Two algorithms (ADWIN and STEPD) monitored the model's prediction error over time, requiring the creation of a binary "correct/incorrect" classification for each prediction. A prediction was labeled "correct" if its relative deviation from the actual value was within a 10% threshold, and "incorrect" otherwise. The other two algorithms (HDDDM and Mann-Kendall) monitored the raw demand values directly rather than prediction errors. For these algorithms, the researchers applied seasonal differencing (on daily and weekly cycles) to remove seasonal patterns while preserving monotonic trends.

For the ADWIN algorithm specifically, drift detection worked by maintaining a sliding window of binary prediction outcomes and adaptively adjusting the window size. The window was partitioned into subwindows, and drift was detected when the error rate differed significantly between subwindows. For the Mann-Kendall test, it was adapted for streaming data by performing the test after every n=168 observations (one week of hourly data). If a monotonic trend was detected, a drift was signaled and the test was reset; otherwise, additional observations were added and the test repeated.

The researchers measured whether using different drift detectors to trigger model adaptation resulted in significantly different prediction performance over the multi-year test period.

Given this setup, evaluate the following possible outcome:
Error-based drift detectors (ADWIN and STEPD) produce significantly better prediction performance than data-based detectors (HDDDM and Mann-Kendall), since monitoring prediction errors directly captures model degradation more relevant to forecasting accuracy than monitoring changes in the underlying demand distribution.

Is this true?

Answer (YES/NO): NO